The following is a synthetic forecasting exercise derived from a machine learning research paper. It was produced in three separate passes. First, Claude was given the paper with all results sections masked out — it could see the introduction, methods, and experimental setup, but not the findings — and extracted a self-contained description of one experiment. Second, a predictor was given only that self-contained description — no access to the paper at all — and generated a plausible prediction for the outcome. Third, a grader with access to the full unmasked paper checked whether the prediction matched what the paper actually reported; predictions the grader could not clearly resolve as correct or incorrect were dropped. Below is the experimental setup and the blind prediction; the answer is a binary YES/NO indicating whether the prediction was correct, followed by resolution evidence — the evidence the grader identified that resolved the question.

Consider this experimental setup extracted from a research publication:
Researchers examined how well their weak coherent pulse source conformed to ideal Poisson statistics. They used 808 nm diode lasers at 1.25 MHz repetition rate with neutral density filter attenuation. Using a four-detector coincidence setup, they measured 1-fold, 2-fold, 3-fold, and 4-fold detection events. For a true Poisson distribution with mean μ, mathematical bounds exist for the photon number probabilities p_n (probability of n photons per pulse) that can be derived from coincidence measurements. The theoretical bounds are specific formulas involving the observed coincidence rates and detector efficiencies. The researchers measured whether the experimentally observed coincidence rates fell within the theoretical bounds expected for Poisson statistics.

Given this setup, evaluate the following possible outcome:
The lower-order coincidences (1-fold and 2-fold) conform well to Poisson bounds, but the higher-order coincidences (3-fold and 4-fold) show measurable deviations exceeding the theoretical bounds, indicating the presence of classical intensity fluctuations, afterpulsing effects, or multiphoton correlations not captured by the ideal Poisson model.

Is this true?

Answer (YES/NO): NO